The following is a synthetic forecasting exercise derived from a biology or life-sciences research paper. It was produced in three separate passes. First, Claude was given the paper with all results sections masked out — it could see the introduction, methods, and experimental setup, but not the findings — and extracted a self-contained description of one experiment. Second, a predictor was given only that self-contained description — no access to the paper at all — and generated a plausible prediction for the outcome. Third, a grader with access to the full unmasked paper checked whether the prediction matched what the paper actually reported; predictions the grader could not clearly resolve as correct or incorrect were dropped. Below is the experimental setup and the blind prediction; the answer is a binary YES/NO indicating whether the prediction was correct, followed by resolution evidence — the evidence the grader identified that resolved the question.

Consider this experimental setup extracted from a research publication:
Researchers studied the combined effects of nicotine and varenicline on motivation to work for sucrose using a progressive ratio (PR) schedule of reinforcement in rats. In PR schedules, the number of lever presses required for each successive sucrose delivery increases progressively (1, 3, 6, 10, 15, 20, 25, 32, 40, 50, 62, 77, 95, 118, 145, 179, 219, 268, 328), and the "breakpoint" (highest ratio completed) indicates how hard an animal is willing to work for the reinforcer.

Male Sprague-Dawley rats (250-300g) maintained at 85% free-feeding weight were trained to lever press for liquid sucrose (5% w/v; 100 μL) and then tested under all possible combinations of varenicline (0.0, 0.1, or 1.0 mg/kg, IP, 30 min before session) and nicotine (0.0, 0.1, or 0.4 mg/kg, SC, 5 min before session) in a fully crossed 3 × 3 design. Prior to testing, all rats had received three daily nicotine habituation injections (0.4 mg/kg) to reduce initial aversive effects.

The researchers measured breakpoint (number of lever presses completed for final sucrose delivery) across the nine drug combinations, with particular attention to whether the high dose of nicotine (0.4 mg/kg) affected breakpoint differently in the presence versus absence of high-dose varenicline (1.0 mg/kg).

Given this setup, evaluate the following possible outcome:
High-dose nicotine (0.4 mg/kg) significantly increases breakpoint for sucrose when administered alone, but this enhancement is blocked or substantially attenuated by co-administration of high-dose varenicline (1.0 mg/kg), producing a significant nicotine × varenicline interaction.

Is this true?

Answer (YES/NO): NO